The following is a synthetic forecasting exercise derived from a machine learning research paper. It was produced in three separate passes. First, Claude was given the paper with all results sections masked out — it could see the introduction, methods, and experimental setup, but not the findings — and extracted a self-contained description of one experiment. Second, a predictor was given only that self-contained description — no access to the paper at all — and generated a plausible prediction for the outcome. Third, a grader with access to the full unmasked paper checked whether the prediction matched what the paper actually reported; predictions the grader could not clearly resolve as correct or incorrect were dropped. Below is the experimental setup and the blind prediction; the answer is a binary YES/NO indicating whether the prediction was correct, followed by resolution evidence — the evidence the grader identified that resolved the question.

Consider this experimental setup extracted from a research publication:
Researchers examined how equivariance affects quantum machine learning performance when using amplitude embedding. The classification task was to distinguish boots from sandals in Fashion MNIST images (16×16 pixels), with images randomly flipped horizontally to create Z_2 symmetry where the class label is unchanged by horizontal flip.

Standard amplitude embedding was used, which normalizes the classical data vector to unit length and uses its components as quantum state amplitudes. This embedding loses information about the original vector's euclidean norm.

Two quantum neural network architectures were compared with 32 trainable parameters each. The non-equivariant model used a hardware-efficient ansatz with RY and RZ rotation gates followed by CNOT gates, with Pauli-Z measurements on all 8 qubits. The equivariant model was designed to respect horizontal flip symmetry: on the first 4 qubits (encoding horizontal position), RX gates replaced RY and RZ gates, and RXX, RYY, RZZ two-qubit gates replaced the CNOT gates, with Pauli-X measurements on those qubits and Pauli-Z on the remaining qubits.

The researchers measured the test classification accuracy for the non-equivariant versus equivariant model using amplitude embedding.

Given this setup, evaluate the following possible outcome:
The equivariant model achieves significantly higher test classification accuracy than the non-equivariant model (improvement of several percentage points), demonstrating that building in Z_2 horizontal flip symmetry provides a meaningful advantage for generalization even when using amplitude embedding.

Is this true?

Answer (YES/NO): YES